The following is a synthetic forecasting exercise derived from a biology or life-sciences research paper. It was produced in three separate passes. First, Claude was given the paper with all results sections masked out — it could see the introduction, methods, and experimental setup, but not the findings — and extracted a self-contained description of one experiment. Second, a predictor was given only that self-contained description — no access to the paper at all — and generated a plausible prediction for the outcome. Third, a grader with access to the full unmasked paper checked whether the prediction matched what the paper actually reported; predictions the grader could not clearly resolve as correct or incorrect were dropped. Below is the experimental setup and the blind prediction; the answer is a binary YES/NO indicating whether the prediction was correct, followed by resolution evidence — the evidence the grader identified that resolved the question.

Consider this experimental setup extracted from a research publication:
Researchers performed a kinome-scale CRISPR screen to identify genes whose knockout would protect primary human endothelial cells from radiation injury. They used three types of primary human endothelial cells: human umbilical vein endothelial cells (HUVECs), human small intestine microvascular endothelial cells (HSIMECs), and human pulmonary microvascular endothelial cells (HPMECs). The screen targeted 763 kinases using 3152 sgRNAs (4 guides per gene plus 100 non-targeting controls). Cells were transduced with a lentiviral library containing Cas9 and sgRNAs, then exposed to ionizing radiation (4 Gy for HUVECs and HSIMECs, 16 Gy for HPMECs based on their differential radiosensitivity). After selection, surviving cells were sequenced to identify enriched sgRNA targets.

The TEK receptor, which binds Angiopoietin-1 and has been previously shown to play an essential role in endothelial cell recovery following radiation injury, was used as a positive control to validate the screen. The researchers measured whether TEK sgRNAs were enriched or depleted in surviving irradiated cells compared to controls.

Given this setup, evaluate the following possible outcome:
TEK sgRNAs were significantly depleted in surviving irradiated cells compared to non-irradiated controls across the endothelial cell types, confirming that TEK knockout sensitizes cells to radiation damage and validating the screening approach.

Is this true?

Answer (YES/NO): YES